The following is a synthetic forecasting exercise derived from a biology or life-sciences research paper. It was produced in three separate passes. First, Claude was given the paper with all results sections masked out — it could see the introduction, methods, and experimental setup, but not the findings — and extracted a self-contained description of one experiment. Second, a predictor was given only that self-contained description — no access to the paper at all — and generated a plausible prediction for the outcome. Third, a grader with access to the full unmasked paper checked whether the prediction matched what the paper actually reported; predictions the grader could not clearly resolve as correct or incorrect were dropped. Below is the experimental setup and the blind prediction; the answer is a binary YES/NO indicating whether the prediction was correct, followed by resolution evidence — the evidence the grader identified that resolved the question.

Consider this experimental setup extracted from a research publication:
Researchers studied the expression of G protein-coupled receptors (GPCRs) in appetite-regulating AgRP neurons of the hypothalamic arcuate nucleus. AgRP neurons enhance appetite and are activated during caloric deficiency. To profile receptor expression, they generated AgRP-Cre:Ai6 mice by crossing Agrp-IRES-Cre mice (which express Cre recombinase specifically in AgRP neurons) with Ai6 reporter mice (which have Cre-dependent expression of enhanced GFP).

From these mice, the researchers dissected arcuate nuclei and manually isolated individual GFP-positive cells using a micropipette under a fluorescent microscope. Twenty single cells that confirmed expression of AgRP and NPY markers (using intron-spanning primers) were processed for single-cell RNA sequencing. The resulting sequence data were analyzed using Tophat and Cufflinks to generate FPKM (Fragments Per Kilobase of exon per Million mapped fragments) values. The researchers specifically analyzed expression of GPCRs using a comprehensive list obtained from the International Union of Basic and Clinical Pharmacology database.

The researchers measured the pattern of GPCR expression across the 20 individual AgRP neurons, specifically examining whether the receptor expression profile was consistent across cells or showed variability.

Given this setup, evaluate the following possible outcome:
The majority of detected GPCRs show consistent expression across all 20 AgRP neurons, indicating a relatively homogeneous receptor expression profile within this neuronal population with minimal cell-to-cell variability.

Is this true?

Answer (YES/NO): NO